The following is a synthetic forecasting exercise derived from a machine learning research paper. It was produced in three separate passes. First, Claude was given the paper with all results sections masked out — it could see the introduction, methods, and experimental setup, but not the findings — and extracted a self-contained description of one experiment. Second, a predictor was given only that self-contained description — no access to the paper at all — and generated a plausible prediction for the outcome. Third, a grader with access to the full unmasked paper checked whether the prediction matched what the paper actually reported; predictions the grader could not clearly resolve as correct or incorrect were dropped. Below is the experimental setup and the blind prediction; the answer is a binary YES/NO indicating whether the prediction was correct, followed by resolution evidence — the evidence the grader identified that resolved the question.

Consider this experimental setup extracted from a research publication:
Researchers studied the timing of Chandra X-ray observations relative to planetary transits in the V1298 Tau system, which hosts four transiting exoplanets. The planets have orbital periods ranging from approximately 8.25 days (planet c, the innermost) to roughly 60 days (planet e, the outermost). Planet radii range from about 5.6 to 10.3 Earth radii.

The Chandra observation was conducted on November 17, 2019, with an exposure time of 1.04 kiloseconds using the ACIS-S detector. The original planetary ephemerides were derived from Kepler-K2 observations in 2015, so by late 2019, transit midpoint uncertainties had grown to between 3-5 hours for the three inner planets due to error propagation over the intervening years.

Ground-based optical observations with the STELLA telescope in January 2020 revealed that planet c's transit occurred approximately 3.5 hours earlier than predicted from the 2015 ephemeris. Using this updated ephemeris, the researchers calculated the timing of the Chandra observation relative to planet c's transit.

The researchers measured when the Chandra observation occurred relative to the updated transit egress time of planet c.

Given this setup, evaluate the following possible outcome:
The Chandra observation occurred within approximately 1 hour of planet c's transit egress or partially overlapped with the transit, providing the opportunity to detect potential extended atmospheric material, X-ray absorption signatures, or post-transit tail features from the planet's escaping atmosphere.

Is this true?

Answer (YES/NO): NO